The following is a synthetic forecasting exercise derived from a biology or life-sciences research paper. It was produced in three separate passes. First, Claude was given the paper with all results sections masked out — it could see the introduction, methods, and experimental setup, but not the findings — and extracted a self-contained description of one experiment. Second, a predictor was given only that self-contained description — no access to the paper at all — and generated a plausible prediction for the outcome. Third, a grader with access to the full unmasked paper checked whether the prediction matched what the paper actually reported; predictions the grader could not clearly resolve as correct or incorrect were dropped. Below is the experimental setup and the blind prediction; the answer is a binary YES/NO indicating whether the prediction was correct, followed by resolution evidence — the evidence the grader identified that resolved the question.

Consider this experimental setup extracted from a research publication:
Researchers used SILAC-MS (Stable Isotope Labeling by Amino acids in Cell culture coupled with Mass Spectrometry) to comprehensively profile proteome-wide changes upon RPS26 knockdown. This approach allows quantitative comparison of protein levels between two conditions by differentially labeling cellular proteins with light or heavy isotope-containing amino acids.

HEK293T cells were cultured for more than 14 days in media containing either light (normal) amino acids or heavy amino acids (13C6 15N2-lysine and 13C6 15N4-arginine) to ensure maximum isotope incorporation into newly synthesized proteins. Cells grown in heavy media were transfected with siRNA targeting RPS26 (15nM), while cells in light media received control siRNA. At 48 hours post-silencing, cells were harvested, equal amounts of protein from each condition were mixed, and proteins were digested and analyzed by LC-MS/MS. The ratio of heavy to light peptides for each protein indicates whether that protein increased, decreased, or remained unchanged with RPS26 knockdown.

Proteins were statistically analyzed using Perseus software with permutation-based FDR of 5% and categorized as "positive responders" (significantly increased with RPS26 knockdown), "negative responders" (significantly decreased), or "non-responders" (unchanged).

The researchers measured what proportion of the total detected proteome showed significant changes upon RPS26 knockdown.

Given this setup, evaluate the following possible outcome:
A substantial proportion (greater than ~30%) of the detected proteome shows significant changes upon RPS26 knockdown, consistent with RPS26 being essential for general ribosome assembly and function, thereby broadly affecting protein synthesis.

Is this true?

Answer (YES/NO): NO